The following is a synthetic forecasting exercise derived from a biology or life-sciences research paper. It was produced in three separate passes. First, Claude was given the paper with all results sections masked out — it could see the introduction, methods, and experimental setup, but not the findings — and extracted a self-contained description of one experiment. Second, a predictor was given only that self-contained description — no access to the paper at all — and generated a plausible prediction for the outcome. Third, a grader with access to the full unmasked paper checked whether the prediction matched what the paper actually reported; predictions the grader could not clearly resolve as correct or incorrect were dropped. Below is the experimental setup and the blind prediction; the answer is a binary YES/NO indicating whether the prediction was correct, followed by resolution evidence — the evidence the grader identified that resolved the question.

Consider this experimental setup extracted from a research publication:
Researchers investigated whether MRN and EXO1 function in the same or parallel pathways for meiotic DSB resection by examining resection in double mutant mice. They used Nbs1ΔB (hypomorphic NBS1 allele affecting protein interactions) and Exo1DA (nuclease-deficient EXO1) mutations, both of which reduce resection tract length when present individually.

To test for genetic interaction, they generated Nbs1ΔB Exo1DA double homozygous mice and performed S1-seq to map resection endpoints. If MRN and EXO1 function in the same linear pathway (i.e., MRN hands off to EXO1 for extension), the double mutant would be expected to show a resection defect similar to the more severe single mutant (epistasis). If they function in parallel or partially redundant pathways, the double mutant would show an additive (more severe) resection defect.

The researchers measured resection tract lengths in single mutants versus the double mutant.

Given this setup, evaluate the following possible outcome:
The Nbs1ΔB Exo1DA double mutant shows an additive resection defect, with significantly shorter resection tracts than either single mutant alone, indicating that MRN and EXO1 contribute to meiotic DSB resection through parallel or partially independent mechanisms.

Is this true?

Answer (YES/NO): YES